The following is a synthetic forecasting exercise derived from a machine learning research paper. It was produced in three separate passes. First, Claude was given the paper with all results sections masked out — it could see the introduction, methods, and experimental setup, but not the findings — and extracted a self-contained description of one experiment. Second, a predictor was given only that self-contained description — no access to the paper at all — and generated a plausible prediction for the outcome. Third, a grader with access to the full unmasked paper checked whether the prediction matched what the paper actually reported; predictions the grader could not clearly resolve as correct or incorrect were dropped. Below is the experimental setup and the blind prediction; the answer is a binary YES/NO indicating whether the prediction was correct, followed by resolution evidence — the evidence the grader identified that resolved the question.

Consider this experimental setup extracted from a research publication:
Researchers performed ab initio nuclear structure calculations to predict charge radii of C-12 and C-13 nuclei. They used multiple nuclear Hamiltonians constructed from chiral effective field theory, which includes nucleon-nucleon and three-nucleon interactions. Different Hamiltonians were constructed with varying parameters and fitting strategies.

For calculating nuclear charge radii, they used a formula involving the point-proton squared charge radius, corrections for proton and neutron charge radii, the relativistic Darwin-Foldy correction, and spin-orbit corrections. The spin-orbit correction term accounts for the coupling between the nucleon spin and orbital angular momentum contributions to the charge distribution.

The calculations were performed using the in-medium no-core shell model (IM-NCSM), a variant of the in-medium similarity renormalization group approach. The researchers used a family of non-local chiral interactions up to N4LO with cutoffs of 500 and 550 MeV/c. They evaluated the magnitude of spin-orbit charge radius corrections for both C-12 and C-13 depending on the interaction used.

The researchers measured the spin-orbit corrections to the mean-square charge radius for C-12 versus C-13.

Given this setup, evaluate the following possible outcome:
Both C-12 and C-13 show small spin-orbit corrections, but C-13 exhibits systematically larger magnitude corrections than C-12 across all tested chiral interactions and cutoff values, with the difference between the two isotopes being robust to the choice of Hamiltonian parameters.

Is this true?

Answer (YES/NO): YES